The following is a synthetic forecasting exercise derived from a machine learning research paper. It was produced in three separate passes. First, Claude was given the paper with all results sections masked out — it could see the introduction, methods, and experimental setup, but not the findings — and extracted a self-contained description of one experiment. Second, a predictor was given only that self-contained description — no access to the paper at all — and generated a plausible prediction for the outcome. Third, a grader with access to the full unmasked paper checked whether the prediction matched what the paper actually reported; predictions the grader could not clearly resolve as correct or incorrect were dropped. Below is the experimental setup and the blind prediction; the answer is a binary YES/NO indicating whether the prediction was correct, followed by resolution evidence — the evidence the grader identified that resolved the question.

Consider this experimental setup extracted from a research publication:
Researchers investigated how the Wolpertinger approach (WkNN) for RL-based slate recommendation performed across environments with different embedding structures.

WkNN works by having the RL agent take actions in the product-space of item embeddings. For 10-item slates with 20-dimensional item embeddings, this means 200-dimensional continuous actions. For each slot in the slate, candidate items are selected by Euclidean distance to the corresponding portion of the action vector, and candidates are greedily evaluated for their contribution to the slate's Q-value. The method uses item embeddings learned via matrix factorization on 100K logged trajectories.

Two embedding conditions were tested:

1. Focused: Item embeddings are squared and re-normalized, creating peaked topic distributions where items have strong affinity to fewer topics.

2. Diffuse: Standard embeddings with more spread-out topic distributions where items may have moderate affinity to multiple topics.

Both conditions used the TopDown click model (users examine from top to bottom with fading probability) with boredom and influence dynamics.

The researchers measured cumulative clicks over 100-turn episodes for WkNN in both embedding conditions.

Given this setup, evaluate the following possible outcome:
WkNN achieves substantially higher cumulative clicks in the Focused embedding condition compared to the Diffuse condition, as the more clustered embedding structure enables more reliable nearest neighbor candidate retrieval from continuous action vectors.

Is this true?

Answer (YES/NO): NO